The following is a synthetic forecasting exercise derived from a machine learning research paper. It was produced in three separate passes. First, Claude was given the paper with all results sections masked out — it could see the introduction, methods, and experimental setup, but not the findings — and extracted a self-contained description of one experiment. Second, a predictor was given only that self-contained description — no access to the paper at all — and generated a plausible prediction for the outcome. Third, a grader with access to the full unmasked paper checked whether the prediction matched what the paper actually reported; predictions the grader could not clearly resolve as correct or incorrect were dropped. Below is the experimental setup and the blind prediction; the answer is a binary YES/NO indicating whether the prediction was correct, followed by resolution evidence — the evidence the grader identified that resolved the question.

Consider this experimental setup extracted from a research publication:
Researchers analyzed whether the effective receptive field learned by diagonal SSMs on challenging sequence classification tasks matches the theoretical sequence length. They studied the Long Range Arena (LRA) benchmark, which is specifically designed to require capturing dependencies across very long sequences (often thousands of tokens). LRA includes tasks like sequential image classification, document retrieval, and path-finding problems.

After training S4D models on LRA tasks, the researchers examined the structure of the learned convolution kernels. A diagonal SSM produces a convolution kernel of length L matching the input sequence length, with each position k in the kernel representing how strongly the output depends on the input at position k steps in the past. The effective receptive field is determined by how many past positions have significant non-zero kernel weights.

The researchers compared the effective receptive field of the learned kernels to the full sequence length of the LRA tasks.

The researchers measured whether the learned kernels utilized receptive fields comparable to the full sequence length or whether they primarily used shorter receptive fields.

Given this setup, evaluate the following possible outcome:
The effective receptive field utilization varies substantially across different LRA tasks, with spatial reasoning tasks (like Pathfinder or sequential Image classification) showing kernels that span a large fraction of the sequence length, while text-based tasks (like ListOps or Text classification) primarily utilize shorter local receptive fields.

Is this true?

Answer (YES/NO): NO